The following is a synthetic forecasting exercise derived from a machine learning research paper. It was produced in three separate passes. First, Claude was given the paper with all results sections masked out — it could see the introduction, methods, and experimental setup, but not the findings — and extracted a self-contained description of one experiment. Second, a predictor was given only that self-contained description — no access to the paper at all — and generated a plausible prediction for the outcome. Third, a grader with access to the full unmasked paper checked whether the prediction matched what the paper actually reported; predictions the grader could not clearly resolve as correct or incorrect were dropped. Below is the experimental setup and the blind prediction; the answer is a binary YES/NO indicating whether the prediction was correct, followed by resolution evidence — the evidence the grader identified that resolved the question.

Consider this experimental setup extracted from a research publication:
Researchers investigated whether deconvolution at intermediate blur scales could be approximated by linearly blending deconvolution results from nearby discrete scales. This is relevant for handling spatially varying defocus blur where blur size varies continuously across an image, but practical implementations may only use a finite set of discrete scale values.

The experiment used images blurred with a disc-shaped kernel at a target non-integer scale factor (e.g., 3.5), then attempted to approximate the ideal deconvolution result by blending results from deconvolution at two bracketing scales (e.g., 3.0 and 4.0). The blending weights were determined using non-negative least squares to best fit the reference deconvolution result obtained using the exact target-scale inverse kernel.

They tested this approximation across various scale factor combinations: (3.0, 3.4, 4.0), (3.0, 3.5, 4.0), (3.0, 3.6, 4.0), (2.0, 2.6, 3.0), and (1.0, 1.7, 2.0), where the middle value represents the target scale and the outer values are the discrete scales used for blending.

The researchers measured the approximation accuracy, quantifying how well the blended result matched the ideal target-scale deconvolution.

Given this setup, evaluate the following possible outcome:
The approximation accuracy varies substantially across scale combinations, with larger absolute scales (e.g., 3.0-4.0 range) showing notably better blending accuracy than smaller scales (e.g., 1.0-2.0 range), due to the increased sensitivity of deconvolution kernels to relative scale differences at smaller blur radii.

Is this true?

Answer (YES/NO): NO